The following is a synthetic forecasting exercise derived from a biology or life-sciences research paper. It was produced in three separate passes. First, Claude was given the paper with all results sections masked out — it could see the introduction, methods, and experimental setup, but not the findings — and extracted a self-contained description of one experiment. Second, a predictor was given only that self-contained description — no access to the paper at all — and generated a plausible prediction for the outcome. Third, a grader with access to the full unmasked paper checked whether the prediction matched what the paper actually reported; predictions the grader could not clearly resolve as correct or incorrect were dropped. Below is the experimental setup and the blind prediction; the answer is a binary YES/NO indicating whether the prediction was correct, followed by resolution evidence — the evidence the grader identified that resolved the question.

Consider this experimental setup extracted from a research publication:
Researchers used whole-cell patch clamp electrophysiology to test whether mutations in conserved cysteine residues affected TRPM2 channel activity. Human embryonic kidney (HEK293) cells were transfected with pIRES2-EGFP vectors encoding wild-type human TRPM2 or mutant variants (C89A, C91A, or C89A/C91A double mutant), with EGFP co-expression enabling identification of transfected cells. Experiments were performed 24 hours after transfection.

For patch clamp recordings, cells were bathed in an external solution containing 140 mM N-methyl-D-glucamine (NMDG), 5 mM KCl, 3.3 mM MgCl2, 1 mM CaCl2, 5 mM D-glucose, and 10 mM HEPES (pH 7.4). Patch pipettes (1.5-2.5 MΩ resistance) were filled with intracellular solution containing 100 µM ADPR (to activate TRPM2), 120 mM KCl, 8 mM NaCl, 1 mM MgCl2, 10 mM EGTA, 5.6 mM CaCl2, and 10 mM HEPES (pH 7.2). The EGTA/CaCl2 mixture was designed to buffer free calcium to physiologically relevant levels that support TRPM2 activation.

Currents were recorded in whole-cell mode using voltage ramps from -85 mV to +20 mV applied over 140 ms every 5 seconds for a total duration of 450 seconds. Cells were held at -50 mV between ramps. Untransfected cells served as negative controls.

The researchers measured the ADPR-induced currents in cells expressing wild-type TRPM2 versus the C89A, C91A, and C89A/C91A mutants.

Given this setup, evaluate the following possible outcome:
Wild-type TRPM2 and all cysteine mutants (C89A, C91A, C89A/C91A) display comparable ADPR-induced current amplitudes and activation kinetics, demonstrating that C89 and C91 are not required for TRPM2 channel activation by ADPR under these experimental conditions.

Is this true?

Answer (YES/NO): NO